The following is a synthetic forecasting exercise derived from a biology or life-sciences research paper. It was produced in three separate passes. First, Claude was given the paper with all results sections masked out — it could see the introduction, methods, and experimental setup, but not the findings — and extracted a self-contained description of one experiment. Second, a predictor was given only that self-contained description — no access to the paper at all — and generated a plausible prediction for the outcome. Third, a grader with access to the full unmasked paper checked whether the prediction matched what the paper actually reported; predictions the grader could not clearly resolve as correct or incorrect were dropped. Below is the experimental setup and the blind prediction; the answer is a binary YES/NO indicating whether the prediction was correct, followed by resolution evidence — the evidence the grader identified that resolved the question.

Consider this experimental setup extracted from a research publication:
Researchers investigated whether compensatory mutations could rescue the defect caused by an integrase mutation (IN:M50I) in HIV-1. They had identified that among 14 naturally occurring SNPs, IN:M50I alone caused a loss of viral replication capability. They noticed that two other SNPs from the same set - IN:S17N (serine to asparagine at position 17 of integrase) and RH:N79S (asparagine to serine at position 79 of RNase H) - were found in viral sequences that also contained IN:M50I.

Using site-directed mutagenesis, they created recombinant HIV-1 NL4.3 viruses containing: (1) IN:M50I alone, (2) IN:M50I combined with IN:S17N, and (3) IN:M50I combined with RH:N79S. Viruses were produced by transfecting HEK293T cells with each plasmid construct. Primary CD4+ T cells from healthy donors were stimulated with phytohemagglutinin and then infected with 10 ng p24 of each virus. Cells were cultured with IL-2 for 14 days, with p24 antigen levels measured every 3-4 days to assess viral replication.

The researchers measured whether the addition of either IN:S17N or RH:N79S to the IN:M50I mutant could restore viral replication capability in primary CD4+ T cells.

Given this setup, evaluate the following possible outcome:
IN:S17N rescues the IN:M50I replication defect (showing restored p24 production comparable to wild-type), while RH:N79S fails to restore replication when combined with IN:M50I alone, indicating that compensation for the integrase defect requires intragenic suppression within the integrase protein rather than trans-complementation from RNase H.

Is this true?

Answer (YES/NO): NO